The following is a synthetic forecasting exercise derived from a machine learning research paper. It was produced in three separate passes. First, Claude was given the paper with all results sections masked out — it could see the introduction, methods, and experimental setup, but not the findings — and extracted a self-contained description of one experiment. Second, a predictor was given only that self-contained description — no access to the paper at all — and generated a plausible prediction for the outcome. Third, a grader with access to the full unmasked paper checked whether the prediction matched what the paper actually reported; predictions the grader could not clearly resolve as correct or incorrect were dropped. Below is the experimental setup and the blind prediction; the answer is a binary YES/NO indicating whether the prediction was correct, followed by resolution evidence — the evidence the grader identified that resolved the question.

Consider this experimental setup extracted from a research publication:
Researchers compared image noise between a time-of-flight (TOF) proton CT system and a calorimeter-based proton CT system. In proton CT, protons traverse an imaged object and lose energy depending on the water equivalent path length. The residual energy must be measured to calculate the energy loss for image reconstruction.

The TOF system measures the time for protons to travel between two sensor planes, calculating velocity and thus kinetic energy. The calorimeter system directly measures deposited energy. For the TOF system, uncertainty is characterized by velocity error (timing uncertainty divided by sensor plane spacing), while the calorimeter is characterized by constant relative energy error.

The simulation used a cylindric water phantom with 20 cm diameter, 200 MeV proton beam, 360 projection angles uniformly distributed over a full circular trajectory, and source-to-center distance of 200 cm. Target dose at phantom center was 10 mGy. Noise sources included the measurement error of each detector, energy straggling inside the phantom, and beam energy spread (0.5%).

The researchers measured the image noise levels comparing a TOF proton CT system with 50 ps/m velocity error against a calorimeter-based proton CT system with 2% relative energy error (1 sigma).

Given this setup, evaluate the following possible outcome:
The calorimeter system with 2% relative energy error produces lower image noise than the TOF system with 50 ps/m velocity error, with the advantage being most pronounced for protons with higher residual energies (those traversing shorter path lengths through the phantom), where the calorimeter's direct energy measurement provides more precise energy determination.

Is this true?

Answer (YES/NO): NO